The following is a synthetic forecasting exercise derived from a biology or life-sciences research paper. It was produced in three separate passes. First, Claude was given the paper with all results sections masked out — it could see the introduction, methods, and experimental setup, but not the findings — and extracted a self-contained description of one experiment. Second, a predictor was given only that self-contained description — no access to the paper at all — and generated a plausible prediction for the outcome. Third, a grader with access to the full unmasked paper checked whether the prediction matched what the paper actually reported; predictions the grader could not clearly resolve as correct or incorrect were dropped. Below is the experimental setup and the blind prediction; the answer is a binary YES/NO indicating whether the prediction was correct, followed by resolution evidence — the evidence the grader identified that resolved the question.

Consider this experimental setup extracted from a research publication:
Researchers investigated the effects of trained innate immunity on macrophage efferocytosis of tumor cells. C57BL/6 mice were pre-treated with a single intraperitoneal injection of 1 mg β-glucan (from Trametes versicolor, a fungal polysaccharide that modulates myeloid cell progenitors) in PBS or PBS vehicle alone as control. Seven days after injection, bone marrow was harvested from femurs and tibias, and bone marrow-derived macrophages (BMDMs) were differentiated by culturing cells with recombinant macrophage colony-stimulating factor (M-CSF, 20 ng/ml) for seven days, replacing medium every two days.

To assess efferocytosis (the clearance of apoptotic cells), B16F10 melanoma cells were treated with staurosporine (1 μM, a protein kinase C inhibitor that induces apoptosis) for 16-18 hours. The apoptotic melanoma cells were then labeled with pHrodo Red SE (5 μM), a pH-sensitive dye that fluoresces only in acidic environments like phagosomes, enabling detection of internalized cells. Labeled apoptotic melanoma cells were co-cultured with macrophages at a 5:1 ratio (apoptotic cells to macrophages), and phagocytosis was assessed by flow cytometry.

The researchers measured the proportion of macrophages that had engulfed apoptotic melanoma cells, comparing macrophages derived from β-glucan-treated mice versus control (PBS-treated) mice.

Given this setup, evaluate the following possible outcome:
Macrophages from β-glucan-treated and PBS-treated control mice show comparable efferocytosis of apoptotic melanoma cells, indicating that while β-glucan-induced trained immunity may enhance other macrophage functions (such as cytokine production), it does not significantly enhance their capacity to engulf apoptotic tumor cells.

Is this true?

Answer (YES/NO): NO